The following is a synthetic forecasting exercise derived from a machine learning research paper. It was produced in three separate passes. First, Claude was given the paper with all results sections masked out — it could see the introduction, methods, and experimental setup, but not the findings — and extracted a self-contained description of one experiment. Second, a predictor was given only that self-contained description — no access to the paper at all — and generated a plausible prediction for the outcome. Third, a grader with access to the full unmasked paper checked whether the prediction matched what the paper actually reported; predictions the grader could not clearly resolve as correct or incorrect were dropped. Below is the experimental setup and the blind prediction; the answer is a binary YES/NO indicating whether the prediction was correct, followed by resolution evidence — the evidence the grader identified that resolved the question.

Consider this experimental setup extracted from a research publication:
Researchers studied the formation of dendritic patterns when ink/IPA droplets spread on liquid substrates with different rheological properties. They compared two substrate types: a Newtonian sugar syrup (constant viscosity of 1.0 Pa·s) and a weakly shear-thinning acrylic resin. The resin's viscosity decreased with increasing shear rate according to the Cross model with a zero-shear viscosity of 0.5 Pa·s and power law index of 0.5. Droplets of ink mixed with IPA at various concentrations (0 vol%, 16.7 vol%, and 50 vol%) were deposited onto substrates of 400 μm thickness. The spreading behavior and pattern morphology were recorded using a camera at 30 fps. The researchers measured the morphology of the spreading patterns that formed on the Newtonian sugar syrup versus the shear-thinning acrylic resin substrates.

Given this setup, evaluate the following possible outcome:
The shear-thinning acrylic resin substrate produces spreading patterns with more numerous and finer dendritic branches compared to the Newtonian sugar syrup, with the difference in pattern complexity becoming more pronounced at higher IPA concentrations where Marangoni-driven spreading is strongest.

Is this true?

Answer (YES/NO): NO